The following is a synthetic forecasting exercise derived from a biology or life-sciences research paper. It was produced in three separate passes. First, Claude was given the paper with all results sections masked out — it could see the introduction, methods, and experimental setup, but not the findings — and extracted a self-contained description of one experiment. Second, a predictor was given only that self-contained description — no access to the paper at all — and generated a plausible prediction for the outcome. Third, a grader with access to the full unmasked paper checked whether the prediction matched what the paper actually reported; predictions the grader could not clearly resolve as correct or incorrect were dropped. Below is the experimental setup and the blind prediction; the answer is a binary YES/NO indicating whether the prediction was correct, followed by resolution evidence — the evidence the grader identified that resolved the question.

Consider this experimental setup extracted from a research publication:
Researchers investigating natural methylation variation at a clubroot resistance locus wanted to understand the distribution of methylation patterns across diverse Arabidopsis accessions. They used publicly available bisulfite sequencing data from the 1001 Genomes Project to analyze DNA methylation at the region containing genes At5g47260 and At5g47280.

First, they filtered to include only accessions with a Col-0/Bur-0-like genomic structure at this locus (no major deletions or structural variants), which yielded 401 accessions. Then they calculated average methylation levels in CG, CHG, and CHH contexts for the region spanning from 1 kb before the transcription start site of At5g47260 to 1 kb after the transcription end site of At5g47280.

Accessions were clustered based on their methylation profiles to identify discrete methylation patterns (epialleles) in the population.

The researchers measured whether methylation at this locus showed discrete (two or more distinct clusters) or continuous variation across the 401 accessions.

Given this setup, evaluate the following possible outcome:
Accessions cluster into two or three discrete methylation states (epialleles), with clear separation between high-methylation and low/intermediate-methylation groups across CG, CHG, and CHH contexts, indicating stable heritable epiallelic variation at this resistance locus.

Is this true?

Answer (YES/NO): YES